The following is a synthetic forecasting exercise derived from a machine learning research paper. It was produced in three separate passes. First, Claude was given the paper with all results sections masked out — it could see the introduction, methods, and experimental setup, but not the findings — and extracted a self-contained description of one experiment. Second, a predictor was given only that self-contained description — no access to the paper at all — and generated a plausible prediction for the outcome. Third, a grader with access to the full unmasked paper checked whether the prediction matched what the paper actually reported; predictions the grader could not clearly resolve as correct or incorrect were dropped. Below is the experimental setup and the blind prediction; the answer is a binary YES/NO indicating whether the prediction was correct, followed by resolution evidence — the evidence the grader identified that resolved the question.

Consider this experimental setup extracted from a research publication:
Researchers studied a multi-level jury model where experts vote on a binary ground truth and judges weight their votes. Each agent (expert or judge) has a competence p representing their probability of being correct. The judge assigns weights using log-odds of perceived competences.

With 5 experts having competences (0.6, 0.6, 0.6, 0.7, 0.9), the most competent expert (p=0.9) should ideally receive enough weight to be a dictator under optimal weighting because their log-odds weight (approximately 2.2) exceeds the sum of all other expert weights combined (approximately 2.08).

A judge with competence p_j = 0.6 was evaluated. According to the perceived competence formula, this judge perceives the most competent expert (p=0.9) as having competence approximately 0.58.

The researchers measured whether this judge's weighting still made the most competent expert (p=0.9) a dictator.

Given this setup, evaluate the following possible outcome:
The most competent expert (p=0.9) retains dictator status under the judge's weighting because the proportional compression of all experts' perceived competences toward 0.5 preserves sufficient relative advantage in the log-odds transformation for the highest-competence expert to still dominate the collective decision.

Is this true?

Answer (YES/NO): NO